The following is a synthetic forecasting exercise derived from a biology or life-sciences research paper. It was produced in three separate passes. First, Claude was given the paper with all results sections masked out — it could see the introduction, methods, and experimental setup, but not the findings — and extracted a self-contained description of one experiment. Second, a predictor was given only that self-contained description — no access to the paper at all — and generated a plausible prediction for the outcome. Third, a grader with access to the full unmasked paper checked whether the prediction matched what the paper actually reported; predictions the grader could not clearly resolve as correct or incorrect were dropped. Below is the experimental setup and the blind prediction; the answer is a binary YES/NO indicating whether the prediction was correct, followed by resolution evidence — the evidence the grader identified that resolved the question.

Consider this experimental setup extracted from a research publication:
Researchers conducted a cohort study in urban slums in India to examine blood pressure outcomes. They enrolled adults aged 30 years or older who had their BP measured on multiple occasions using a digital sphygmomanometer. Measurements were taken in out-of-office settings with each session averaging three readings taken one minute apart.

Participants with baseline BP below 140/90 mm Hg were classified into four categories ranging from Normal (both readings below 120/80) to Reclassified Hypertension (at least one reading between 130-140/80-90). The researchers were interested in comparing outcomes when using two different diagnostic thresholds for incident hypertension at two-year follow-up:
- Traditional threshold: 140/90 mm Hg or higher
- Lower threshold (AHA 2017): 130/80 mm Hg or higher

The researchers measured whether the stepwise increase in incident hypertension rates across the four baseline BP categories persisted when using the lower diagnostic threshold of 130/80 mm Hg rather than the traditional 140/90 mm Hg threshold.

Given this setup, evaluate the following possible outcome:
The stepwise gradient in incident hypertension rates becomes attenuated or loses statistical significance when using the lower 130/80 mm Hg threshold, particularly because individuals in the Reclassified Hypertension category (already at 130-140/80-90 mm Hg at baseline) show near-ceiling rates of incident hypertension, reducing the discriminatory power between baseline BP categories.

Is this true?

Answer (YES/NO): NO